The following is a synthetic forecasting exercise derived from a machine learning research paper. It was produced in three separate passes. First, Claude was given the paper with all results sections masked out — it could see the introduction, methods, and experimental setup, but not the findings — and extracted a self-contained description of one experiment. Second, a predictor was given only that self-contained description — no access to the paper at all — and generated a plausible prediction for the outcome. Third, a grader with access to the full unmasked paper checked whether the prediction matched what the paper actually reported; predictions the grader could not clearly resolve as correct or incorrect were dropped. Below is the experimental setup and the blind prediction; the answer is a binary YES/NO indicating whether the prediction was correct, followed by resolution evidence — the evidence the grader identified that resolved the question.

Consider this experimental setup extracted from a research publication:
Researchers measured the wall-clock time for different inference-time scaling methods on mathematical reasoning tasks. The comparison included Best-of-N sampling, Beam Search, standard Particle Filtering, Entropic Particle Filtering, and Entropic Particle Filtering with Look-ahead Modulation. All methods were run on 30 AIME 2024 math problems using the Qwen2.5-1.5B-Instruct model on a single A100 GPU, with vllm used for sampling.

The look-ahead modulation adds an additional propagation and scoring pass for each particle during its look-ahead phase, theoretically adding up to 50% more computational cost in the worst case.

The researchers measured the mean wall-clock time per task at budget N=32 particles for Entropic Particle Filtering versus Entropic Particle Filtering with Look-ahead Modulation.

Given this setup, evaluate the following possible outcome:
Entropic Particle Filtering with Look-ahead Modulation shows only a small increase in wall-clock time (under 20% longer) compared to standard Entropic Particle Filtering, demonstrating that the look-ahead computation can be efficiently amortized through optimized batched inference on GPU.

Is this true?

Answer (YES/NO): YES